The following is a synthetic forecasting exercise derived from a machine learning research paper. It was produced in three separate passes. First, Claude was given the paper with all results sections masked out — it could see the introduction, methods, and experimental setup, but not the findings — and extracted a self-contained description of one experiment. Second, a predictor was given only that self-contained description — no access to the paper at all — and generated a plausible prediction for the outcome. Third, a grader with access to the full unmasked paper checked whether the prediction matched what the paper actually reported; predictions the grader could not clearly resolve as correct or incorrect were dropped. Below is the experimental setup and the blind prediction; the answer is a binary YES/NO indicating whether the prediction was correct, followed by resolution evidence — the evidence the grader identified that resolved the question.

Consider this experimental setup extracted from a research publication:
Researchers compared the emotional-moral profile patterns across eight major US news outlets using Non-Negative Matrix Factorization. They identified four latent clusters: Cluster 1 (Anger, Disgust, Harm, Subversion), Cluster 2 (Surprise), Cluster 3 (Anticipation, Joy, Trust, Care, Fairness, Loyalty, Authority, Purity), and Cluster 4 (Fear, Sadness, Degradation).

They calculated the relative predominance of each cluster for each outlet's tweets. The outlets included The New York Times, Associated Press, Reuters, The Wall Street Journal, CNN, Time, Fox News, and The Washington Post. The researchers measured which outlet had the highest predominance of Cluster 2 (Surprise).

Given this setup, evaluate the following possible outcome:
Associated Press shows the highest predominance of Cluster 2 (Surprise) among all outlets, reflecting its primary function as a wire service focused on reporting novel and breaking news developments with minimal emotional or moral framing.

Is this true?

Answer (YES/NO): NO